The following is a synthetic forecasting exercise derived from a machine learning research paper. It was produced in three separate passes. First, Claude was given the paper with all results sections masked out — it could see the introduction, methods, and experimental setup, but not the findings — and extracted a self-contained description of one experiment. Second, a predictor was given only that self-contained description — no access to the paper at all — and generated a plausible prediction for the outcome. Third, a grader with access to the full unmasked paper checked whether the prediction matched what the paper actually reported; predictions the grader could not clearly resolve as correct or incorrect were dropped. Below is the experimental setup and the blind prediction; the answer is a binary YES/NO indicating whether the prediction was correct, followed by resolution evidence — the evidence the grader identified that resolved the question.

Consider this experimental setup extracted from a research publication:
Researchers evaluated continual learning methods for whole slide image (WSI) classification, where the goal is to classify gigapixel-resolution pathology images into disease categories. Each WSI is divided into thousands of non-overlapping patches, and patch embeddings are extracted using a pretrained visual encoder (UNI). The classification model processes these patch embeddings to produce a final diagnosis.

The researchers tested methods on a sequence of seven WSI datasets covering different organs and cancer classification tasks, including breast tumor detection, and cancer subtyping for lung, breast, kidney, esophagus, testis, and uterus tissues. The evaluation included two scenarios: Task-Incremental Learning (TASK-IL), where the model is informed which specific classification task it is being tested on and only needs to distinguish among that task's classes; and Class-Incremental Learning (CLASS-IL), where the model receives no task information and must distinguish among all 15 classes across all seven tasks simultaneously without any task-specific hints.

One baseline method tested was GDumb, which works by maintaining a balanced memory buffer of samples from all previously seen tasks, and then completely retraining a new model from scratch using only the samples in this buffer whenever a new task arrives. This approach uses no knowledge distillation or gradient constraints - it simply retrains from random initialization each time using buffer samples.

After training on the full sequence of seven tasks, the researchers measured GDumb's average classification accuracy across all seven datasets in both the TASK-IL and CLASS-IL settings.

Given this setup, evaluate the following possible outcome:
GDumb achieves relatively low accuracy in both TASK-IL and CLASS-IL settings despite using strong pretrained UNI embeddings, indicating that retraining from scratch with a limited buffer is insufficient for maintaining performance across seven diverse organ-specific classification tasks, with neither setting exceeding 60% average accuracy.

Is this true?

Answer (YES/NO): YES